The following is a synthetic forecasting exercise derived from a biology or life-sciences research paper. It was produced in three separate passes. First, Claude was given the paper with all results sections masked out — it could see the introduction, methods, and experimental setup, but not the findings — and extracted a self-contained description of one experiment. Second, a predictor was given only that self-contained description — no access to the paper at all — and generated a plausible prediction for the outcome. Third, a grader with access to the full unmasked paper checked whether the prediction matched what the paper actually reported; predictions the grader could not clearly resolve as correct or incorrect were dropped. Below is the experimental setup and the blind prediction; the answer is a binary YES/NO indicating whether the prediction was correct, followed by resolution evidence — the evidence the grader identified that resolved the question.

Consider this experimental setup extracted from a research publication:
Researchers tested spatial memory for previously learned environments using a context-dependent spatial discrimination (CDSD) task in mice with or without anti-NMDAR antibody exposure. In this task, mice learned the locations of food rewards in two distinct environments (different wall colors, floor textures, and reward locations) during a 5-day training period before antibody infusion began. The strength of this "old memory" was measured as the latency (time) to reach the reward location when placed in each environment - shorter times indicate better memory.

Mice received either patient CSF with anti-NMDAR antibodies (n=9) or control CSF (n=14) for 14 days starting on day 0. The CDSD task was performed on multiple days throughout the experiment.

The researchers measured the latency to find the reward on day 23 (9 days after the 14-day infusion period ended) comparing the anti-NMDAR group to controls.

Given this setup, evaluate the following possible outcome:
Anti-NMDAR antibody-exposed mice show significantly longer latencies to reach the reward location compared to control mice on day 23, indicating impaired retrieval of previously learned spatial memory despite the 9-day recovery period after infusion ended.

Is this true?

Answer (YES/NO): YES